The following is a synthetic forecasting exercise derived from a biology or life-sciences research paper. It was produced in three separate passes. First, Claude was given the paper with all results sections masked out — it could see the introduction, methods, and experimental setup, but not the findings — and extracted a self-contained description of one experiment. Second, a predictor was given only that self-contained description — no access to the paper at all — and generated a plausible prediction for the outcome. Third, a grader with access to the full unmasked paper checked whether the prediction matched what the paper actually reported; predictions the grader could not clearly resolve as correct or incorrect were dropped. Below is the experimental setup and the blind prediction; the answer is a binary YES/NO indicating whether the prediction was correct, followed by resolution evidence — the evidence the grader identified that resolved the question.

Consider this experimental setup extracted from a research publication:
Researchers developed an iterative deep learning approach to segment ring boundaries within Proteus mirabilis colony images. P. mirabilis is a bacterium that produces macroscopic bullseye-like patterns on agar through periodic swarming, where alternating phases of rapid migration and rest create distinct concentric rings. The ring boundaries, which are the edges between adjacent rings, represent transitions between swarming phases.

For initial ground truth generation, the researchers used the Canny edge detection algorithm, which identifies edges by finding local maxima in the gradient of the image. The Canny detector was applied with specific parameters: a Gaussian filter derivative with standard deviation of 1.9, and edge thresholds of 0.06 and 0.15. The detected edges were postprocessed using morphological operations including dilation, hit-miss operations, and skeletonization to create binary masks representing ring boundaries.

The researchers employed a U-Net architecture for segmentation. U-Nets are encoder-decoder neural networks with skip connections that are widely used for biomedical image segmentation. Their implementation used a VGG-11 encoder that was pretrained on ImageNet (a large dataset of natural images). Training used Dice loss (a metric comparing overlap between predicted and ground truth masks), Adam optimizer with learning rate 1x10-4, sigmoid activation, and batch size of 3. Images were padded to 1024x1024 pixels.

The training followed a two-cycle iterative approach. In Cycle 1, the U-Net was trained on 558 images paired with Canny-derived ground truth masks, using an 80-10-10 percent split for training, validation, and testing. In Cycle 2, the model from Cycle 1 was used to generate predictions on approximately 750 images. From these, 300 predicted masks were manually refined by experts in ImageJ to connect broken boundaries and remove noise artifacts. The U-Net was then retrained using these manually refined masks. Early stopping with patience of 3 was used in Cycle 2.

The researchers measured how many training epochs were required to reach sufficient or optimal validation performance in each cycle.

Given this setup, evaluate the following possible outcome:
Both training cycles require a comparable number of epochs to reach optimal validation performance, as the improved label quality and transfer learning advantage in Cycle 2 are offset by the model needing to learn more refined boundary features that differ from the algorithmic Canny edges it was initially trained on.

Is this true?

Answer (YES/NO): NO